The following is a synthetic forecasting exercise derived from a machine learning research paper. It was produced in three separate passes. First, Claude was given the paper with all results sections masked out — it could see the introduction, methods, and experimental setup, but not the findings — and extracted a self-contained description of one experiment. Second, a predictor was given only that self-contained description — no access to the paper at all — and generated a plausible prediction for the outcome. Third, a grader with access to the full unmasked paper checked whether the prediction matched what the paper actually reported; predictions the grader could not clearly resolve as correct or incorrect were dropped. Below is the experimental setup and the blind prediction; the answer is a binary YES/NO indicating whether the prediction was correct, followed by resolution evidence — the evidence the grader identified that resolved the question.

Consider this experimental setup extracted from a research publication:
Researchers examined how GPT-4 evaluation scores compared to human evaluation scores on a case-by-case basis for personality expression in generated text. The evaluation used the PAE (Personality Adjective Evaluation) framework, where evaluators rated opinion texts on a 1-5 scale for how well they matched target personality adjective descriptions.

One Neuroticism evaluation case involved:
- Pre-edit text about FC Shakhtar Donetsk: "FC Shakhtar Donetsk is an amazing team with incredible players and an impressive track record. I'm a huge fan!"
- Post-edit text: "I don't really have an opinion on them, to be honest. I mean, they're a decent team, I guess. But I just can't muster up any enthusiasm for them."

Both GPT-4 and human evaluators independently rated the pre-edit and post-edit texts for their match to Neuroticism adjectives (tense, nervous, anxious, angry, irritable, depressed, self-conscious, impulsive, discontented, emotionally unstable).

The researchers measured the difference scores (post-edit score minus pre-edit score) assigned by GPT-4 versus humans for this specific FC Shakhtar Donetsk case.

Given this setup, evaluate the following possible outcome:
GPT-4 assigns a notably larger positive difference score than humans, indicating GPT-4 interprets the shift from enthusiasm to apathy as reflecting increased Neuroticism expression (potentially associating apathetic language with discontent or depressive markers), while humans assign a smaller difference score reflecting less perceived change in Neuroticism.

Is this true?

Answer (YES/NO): NO